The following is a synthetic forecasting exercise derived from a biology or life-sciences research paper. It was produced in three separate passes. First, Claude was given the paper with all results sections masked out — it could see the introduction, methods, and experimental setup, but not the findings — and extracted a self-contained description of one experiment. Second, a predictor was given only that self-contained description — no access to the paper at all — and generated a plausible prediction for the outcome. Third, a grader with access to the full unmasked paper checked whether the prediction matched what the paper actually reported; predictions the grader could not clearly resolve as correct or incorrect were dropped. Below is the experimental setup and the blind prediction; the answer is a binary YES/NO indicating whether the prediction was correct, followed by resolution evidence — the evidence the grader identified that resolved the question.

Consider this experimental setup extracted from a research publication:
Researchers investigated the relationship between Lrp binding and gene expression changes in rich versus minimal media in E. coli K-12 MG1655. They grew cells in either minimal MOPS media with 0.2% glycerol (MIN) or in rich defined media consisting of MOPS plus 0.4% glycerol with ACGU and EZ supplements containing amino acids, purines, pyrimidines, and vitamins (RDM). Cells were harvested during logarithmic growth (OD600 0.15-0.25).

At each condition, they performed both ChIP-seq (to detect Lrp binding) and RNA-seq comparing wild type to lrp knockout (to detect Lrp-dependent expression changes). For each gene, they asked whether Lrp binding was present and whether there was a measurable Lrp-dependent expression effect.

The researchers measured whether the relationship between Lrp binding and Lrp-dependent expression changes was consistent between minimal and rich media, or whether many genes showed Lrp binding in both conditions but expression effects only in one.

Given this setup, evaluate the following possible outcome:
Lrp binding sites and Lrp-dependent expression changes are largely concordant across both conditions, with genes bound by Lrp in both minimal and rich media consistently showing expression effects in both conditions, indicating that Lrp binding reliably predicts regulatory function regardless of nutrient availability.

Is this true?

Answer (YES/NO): NO